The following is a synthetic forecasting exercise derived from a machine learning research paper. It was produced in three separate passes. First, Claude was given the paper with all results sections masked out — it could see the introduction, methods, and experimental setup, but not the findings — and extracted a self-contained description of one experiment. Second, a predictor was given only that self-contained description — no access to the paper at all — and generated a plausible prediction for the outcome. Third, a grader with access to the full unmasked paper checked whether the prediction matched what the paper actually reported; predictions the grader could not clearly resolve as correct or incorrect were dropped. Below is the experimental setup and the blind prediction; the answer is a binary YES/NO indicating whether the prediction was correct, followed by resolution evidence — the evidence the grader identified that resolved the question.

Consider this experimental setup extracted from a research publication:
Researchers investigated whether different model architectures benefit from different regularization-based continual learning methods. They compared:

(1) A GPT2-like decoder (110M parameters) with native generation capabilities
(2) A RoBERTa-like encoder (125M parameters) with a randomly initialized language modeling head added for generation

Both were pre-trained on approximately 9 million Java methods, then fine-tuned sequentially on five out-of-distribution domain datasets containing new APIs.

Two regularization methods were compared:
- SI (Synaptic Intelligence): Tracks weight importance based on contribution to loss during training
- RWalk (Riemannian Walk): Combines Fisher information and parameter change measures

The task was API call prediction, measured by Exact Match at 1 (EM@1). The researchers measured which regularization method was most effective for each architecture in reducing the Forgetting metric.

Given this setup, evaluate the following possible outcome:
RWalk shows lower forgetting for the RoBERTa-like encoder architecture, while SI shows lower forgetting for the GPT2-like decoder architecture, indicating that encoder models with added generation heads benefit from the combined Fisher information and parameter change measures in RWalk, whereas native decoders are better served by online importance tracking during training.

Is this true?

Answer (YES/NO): NO